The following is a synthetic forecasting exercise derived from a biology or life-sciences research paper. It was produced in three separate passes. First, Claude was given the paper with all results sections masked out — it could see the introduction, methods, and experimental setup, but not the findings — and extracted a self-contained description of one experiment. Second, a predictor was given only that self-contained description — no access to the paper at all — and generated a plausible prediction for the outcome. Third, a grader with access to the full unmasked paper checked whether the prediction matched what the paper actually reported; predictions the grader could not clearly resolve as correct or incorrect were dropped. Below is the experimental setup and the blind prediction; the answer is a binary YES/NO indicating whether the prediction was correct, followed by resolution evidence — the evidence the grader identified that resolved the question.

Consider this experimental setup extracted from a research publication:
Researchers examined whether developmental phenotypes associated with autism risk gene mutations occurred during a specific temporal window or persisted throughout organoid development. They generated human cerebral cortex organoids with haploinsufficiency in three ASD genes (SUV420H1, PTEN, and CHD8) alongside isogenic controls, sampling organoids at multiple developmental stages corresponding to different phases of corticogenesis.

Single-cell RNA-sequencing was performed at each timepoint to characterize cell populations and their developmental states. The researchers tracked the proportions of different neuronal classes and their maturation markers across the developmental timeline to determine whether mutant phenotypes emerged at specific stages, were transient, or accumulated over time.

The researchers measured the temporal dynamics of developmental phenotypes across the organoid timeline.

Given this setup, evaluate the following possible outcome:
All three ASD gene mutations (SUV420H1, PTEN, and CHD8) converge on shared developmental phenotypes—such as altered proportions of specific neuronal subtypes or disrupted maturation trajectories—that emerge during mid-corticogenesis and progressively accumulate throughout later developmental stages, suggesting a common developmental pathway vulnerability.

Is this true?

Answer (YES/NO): NO